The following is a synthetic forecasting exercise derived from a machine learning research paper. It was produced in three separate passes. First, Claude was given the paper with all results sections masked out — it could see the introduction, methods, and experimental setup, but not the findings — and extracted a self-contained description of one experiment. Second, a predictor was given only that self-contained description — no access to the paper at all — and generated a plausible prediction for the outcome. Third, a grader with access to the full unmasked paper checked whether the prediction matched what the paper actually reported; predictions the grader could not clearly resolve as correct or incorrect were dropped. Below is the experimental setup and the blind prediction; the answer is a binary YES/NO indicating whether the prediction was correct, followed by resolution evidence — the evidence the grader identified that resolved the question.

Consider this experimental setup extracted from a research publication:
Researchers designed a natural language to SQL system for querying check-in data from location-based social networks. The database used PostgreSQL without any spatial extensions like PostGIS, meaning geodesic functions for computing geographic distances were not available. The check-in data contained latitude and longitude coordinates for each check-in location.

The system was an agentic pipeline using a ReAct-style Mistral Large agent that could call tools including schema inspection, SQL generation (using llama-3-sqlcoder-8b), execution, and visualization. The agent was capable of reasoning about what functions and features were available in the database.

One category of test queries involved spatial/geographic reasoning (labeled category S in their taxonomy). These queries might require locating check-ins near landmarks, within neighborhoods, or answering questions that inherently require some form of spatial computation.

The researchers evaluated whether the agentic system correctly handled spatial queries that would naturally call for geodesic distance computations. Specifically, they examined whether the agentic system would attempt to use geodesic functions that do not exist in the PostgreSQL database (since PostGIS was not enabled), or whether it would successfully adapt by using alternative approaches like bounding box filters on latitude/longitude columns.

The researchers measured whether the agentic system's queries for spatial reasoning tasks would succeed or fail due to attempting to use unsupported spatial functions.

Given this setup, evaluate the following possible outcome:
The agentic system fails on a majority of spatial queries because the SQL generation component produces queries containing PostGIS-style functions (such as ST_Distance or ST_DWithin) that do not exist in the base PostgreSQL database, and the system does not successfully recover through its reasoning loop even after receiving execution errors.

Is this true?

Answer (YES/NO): NO